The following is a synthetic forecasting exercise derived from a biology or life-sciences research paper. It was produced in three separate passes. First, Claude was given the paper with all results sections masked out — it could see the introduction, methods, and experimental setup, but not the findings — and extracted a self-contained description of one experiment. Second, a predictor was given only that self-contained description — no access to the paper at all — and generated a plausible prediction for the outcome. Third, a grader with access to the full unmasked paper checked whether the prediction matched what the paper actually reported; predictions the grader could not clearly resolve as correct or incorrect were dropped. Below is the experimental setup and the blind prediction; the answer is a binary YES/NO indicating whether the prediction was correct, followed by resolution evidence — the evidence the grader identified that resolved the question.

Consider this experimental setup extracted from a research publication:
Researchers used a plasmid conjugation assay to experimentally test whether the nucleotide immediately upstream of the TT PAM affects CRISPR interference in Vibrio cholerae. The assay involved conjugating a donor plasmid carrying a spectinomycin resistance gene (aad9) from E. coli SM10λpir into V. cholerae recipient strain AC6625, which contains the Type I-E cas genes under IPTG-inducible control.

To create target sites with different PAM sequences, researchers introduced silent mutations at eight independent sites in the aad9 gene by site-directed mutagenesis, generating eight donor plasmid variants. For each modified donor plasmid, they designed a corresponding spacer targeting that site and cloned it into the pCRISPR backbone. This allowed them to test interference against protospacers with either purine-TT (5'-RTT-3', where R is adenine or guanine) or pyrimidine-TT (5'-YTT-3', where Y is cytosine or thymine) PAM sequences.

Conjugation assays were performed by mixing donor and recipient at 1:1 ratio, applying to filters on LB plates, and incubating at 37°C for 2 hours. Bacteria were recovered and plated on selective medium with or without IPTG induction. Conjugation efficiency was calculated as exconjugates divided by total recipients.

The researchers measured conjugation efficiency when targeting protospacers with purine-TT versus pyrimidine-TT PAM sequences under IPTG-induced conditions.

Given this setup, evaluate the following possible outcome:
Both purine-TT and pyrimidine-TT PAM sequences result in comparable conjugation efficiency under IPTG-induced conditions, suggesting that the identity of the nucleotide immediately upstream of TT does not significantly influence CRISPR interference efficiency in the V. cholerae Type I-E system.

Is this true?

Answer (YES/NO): NO